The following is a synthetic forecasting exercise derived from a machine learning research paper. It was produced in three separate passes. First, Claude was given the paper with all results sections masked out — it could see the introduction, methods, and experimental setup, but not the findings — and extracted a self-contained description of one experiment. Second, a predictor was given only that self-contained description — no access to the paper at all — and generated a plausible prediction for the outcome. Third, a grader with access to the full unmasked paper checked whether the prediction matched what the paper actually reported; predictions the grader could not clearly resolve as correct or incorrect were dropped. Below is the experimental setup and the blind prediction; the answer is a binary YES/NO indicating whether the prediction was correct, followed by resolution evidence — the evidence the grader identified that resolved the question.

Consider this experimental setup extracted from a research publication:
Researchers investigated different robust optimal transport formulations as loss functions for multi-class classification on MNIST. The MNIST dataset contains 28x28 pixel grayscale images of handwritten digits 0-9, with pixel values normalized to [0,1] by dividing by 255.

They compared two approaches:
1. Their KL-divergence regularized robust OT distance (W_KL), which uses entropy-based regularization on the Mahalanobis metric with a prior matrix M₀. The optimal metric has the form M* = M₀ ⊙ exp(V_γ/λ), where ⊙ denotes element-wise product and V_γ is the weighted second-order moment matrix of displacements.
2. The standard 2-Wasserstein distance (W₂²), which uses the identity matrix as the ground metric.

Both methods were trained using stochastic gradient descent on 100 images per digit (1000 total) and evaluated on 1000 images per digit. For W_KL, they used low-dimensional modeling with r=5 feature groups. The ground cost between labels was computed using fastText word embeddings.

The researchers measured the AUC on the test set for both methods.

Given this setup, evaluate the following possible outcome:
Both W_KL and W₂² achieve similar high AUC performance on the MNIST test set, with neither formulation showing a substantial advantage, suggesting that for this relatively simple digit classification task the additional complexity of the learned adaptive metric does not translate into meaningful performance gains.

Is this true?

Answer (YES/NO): NO